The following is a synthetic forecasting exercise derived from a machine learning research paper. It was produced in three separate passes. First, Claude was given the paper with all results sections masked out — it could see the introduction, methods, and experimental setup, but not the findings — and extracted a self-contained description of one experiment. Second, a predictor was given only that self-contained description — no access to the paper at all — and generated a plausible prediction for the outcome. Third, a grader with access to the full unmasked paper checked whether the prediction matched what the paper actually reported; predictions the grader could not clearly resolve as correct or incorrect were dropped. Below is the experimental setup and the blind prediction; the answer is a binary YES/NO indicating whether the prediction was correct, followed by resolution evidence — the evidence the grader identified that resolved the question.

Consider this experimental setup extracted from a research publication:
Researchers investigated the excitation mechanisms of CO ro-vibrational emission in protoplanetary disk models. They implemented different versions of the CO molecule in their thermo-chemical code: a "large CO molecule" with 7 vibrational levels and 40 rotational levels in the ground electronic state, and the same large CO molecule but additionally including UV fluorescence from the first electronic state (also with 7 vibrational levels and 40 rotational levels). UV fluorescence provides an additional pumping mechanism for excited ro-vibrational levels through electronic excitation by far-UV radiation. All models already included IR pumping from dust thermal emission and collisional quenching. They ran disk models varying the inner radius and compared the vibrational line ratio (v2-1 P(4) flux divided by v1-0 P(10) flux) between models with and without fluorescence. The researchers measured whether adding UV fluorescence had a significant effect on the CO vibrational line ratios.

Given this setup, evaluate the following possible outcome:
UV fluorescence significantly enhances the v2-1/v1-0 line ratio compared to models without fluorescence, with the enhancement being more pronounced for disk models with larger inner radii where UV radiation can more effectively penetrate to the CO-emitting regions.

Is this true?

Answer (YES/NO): NO